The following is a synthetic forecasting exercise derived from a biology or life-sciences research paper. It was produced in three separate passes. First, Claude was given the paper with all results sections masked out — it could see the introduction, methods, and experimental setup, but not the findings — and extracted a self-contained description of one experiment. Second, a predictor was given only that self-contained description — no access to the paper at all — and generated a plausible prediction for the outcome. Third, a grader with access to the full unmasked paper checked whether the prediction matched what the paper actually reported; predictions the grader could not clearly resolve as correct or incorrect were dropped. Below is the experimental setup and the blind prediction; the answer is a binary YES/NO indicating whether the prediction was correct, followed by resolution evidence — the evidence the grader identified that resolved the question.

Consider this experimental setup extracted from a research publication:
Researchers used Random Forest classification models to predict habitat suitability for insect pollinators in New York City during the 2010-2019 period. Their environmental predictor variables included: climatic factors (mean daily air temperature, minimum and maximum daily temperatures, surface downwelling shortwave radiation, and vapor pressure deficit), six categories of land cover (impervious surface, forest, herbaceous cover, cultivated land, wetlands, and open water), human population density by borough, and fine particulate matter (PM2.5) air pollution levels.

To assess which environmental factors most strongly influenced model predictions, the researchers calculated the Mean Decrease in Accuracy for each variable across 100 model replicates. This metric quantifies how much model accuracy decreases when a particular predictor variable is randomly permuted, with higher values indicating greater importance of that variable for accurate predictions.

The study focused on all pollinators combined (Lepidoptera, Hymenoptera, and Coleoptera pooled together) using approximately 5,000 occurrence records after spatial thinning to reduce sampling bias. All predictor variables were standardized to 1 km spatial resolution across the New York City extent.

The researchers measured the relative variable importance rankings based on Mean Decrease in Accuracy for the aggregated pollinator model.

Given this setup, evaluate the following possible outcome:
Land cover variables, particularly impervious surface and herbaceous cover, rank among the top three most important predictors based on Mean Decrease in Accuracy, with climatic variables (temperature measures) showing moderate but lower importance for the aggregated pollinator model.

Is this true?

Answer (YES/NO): NO